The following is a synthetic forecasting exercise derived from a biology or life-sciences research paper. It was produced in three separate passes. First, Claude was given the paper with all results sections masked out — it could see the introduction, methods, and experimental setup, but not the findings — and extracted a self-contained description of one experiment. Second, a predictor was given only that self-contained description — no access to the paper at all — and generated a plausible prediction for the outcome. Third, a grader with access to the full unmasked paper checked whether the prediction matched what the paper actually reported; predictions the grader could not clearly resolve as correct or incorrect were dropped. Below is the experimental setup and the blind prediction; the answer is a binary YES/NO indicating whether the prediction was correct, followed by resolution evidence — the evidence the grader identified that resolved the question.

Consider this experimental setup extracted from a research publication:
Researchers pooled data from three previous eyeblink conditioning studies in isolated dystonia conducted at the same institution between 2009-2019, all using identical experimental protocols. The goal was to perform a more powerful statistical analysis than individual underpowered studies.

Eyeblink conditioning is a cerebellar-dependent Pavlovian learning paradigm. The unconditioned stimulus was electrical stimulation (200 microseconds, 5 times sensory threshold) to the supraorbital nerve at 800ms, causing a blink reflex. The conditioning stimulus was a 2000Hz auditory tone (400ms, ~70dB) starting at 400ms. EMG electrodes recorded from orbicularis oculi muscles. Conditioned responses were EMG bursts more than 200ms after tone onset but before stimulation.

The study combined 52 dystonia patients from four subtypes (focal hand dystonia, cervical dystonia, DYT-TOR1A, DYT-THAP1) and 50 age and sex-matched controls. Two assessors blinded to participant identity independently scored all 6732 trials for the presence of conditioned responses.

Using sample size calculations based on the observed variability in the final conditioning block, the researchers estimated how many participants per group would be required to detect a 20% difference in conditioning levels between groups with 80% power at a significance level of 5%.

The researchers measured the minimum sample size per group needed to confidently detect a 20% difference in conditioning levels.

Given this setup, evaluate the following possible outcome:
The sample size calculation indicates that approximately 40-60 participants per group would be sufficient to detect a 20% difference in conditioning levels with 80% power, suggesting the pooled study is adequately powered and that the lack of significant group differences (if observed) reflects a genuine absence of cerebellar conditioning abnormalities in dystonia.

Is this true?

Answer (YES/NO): YES